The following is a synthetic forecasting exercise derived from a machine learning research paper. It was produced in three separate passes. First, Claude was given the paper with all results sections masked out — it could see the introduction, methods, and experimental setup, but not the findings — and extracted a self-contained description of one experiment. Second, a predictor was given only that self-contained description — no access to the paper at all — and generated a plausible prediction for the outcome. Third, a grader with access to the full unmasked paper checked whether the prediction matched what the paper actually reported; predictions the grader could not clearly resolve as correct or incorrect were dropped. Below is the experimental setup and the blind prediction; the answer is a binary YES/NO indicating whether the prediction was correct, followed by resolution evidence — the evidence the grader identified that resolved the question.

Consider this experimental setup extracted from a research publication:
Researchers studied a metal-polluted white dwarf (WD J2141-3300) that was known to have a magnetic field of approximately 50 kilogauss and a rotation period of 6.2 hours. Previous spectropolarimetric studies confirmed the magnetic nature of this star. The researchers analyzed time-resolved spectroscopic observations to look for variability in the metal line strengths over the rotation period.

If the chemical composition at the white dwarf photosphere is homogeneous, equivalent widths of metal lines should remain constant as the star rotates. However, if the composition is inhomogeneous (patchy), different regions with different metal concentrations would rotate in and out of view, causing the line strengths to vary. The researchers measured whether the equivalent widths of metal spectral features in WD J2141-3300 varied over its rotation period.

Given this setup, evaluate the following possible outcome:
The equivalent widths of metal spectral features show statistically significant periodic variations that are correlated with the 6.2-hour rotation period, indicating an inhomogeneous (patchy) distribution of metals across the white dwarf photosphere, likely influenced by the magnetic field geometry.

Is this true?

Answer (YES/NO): YES